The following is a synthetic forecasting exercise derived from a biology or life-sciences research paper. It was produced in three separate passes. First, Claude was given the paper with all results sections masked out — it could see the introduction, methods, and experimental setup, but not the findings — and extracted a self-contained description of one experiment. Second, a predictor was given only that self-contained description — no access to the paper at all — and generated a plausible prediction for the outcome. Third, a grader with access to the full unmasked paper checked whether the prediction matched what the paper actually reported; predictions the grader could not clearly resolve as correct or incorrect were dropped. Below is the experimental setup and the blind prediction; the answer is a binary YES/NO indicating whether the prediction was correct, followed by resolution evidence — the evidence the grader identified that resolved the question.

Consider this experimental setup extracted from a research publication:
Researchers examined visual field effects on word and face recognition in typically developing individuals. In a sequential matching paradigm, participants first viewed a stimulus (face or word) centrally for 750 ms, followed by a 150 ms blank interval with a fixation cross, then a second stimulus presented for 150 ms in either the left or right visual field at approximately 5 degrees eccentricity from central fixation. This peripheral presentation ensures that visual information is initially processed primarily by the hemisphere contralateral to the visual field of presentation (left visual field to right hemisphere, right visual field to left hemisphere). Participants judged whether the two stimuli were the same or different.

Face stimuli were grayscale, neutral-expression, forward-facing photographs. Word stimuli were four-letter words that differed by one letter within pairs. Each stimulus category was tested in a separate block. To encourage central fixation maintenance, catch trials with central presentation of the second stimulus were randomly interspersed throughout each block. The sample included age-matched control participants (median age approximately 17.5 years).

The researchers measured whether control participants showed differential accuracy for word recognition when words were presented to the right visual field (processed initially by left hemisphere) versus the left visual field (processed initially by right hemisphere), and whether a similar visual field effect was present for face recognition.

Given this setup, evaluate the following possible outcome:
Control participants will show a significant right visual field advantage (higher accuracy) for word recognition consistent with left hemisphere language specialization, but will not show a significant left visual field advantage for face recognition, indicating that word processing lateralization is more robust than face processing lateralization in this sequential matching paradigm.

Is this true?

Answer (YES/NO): YES